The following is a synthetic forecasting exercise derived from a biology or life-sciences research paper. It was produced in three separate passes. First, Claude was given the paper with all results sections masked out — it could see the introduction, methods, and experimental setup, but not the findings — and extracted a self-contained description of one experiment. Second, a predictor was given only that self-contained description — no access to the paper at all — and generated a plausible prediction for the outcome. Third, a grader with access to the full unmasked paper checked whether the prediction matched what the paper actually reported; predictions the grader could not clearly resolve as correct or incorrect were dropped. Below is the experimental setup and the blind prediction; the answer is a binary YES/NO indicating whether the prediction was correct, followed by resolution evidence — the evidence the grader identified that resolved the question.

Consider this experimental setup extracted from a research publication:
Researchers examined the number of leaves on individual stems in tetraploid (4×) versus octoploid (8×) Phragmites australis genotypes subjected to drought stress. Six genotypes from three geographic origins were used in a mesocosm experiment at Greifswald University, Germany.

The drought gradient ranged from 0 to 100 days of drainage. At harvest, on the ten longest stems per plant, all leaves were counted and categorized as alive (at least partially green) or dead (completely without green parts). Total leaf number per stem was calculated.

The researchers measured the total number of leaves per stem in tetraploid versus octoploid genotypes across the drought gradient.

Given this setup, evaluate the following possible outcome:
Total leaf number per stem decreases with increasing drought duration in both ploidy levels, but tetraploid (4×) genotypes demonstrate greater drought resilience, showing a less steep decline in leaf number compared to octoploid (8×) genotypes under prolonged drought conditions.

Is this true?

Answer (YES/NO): NO